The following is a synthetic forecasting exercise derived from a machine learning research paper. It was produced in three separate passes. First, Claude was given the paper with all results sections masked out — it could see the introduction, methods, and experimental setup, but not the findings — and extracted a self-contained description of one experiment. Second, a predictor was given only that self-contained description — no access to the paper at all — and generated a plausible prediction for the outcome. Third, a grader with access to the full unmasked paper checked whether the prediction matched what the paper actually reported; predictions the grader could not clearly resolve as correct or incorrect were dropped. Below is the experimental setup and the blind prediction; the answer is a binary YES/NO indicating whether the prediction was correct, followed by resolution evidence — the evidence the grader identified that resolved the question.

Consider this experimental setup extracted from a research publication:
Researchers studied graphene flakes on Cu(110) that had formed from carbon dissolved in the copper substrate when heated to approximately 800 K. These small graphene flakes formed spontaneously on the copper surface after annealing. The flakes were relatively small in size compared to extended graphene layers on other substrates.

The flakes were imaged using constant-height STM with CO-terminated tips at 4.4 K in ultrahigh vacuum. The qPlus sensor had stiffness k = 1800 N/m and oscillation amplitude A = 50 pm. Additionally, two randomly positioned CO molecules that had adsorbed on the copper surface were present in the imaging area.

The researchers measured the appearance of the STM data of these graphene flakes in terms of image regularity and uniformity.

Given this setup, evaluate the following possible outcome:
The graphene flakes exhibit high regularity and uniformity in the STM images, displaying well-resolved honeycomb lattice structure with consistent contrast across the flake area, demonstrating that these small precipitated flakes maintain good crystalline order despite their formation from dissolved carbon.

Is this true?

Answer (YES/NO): NO